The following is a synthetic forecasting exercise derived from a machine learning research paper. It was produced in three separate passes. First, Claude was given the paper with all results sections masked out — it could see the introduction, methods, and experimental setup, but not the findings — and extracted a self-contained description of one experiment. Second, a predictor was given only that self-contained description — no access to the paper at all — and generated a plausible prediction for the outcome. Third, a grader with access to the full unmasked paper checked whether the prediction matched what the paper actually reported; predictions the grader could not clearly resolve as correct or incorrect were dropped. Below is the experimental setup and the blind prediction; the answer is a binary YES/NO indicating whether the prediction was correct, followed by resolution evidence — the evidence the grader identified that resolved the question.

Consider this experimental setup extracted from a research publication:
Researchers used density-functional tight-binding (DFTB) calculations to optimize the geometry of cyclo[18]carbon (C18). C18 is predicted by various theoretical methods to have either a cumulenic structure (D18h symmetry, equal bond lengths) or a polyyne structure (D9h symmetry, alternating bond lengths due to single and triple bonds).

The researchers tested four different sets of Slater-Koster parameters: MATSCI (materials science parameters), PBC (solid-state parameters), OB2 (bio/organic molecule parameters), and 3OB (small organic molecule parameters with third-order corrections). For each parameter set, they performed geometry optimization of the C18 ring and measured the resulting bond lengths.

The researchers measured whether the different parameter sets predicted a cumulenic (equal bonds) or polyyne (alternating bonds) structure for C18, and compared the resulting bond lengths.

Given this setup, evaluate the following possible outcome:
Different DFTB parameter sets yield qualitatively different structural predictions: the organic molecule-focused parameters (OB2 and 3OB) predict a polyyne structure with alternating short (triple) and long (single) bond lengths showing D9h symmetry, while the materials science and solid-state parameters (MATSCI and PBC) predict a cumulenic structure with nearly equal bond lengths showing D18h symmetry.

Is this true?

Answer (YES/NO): NO